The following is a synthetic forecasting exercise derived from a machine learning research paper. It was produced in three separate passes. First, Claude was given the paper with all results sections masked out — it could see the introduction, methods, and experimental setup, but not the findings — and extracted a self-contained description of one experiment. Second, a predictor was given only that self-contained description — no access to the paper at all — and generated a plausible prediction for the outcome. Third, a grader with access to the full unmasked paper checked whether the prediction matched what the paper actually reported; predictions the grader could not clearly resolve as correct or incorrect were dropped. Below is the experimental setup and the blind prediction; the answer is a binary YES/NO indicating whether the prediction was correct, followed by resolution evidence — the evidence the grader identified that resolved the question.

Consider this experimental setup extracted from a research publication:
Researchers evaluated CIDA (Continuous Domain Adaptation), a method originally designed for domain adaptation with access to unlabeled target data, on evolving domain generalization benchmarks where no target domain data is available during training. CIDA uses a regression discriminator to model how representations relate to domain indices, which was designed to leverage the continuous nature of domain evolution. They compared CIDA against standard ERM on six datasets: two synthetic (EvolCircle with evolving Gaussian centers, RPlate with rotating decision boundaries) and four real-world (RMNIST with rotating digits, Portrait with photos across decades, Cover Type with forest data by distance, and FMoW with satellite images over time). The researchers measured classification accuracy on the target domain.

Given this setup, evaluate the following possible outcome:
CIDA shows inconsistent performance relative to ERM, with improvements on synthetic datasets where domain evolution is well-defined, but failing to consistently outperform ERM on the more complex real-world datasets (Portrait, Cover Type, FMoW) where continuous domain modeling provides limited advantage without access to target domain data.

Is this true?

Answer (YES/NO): NO